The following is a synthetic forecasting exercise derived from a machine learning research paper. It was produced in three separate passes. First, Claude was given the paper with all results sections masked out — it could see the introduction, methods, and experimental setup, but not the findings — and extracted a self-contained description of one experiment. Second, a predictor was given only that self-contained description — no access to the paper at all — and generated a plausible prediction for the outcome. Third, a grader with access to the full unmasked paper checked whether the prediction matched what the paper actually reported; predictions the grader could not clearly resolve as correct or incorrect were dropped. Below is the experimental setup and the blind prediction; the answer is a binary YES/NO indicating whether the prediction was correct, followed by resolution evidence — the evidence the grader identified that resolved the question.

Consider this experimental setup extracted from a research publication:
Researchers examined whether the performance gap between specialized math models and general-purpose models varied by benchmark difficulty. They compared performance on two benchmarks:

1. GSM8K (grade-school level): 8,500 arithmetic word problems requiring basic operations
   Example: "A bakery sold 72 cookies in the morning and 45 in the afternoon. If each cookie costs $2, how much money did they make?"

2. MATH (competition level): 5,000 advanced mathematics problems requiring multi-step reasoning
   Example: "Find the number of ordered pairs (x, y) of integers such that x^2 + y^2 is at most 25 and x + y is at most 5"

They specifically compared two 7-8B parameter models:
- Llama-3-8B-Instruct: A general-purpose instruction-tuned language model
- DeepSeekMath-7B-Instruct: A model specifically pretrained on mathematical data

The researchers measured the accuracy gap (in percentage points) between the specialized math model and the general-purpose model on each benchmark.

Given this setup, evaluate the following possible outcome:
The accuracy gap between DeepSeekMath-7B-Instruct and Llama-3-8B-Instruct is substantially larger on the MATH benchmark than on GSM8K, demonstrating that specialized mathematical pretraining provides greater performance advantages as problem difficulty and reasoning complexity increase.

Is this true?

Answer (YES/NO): YES